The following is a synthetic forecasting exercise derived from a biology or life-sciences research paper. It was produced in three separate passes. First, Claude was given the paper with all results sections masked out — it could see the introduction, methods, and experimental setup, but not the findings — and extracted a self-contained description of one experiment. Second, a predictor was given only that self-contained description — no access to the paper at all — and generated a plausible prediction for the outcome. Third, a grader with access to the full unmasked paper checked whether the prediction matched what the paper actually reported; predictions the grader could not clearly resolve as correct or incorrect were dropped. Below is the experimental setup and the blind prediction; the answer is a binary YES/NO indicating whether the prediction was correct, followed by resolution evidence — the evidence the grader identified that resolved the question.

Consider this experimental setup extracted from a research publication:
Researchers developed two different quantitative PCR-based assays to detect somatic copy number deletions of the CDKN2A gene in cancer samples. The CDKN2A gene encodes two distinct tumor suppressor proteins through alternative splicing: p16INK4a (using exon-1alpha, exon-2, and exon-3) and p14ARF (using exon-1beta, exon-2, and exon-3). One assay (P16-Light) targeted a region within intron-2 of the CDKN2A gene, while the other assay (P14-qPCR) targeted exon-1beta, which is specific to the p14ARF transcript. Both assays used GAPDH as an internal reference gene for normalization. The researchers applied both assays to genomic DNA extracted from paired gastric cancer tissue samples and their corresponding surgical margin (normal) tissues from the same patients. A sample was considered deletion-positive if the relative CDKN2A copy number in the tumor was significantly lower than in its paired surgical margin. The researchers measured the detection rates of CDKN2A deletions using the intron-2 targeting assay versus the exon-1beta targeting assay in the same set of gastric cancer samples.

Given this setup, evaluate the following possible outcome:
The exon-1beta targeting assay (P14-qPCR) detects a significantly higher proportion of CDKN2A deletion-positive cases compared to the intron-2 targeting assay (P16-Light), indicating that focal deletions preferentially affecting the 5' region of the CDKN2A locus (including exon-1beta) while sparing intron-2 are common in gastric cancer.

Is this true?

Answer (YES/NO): NO